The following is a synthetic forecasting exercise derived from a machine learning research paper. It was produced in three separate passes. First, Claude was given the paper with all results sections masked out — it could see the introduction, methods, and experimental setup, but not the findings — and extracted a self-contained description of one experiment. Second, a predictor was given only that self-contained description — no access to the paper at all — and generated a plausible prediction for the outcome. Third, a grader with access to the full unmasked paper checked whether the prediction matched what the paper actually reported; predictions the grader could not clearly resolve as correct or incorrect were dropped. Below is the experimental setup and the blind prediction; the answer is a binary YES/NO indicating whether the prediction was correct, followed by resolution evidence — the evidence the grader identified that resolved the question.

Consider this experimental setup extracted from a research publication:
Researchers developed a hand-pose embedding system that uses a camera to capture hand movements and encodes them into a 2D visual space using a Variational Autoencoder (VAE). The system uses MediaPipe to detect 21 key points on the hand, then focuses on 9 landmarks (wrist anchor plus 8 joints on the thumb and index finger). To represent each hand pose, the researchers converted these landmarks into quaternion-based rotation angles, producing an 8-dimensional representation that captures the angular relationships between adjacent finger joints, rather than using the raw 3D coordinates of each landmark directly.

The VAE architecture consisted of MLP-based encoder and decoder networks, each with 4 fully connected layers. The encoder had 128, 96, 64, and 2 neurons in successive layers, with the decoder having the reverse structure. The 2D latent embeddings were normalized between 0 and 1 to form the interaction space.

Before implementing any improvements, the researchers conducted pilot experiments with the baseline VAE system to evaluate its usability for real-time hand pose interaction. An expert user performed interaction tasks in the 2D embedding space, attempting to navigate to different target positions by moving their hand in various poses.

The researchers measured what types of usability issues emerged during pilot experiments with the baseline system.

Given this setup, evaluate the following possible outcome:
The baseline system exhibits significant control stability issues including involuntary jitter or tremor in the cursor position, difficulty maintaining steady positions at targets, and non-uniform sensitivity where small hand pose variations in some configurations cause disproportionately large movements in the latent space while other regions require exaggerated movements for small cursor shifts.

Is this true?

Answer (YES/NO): NO